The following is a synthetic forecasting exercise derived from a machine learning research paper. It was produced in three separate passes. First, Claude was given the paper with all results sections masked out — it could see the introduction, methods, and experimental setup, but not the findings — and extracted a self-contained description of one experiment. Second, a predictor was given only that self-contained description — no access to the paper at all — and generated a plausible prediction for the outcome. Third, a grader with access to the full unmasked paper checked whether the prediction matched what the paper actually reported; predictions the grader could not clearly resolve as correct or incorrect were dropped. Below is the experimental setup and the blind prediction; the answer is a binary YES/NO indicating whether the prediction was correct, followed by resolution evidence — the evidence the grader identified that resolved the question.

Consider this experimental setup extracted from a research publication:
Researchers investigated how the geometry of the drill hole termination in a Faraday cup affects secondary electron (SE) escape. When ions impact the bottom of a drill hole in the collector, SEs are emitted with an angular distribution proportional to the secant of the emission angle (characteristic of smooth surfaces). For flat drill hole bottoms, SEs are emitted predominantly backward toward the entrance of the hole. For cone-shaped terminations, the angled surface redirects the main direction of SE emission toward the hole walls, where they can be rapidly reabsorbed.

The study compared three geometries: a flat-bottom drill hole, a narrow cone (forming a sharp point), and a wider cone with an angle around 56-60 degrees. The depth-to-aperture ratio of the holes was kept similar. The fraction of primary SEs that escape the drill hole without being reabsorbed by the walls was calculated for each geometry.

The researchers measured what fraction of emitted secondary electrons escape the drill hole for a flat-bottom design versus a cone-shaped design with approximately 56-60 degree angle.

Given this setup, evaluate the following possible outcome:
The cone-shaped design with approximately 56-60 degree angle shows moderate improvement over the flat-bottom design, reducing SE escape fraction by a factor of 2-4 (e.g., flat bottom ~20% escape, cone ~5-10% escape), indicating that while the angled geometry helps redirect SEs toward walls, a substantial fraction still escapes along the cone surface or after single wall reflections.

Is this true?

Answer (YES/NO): NO